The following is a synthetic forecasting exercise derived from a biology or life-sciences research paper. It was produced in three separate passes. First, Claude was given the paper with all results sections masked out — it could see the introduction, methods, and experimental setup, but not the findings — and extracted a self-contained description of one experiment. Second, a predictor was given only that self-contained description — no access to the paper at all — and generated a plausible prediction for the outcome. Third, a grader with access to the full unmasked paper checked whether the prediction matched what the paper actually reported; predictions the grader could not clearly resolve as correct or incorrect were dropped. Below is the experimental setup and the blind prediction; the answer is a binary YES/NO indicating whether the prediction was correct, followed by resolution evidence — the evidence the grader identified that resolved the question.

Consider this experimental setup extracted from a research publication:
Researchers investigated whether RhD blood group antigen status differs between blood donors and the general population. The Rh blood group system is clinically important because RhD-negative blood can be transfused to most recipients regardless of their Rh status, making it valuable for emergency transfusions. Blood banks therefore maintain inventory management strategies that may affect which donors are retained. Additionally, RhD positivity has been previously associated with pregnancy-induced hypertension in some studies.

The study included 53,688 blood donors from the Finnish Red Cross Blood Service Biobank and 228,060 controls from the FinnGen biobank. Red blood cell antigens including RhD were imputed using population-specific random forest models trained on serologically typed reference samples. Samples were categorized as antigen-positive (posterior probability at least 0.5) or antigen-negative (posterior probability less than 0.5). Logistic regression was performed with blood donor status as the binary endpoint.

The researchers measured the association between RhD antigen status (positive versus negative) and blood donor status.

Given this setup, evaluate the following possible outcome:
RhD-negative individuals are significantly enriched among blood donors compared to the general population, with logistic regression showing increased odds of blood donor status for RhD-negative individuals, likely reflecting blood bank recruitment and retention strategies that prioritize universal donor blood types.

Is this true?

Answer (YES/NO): YES